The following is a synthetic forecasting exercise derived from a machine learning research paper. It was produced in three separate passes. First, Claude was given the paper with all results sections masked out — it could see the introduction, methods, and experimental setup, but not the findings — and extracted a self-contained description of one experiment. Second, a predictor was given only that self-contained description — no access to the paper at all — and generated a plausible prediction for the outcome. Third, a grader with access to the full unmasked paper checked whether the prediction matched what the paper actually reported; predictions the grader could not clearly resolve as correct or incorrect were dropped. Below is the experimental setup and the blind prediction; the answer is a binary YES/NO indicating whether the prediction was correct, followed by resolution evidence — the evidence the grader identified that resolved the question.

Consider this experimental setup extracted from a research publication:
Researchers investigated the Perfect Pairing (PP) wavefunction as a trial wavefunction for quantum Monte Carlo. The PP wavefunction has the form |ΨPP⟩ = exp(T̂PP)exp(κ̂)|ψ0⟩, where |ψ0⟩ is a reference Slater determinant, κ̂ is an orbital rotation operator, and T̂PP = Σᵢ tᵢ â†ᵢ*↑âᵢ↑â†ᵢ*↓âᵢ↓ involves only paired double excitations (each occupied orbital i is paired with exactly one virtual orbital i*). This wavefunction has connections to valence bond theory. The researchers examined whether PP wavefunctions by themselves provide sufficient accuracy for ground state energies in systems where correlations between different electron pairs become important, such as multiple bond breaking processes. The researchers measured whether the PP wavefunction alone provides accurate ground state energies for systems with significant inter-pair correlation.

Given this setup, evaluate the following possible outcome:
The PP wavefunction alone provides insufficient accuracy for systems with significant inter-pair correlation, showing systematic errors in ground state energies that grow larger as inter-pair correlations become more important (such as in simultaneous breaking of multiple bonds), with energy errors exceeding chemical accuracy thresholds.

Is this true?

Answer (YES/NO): YES